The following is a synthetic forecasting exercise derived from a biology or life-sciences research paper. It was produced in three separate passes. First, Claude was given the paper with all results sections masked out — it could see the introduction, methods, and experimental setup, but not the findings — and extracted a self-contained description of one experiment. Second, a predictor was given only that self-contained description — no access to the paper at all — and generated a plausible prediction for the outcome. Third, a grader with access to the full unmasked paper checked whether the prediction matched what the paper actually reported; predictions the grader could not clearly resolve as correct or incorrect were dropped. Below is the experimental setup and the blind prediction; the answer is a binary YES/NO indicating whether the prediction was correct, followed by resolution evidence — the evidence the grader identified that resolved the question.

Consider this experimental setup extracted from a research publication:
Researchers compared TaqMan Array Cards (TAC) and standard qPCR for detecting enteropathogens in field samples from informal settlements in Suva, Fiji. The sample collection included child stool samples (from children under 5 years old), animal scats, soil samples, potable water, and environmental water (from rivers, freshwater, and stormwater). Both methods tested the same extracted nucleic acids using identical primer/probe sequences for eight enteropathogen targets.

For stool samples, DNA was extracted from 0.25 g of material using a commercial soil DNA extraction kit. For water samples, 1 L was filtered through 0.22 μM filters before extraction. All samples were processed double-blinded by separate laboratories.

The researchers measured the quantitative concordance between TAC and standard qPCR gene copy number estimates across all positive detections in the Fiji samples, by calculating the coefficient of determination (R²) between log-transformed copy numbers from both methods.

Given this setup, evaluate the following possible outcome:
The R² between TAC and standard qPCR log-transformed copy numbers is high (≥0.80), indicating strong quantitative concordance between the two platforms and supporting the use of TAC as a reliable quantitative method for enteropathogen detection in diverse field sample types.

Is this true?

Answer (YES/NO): YES